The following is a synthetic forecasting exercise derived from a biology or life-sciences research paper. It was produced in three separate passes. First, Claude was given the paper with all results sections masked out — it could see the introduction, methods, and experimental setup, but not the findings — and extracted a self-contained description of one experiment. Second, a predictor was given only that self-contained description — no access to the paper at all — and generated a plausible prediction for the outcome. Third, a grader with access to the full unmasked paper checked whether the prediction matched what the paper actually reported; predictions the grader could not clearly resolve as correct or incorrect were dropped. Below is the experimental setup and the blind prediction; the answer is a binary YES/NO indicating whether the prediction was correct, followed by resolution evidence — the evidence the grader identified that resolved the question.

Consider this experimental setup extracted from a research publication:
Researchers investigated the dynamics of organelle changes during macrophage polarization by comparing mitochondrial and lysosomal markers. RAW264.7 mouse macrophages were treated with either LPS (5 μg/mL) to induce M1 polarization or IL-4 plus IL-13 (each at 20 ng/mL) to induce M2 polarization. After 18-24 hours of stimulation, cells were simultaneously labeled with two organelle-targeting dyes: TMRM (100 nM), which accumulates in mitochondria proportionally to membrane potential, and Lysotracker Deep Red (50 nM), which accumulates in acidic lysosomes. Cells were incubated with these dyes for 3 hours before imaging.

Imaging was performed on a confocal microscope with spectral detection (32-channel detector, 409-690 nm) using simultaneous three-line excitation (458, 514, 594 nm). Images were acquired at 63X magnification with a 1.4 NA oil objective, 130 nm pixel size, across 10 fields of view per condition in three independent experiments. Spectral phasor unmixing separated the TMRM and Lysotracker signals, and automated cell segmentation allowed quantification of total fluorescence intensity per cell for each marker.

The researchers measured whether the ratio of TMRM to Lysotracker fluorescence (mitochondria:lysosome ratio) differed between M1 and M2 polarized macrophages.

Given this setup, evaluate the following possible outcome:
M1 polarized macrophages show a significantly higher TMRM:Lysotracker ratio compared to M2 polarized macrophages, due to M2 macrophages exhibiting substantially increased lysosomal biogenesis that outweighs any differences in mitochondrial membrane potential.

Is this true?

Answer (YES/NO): NO